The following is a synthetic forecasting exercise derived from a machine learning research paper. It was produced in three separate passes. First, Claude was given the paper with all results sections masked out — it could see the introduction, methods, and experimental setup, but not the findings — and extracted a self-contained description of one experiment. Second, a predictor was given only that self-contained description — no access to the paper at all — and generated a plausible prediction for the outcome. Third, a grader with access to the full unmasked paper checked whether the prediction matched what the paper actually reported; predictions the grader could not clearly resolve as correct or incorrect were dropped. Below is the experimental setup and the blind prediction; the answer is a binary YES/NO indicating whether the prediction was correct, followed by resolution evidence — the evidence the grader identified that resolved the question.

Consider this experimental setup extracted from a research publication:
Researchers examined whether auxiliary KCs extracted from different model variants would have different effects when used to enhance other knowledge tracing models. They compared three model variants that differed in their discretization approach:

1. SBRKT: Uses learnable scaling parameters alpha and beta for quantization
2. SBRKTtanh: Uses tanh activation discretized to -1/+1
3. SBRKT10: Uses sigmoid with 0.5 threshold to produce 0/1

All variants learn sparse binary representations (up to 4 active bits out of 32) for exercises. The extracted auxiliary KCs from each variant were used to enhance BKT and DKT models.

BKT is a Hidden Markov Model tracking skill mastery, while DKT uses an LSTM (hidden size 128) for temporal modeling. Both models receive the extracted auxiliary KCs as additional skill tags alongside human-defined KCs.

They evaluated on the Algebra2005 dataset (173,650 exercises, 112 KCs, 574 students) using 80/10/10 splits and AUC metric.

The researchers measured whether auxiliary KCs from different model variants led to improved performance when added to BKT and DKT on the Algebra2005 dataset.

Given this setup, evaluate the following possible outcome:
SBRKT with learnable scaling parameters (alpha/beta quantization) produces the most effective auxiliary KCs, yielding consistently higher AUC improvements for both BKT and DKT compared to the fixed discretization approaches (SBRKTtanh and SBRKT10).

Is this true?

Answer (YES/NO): NO